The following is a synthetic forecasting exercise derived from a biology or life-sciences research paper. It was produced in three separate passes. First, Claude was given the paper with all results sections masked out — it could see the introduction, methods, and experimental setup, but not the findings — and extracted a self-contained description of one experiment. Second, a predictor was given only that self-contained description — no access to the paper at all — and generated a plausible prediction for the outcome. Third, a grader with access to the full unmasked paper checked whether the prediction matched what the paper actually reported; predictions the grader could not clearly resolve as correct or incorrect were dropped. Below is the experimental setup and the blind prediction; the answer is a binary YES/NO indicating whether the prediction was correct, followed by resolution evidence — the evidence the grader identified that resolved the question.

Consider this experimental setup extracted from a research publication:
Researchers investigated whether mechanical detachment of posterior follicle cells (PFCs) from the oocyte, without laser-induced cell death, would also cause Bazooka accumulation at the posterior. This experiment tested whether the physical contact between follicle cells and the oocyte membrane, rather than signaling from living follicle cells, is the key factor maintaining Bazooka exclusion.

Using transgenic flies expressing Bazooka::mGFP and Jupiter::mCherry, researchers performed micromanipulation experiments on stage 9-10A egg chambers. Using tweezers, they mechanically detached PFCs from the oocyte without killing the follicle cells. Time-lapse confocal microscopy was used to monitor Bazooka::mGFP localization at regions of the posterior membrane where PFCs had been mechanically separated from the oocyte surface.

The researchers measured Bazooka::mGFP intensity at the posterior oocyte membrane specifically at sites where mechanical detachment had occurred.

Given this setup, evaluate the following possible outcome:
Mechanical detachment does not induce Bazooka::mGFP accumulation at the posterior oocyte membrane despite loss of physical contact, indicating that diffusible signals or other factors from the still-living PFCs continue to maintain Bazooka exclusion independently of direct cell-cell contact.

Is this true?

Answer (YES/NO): NO